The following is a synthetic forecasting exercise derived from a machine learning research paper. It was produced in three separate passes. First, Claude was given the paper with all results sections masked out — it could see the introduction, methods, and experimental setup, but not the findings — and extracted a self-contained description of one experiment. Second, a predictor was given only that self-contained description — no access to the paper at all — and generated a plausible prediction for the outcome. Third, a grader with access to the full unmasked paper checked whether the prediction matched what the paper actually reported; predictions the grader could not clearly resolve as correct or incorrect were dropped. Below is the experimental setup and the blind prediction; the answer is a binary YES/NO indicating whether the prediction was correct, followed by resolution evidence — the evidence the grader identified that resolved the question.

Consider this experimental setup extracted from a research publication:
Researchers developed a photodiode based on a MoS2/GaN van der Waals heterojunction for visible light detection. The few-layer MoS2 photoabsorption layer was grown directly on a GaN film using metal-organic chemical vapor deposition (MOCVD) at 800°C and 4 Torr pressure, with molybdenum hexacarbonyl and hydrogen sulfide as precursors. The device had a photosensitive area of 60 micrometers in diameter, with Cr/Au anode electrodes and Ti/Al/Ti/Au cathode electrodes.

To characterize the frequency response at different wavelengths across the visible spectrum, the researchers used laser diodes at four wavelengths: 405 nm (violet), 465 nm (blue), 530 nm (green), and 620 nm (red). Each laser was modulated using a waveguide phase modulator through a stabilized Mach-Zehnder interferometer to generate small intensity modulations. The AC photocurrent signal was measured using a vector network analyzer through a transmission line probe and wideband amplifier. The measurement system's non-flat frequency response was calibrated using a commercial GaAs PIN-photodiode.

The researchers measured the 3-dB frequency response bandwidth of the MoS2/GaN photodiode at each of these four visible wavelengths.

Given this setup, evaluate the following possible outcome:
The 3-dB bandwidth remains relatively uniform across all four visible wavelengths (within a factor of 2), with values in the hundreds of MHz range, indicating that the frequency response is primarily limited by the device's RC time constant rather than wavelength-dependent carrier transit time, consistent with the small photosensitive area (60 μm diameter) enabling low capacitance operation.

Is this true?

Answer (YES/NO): NO